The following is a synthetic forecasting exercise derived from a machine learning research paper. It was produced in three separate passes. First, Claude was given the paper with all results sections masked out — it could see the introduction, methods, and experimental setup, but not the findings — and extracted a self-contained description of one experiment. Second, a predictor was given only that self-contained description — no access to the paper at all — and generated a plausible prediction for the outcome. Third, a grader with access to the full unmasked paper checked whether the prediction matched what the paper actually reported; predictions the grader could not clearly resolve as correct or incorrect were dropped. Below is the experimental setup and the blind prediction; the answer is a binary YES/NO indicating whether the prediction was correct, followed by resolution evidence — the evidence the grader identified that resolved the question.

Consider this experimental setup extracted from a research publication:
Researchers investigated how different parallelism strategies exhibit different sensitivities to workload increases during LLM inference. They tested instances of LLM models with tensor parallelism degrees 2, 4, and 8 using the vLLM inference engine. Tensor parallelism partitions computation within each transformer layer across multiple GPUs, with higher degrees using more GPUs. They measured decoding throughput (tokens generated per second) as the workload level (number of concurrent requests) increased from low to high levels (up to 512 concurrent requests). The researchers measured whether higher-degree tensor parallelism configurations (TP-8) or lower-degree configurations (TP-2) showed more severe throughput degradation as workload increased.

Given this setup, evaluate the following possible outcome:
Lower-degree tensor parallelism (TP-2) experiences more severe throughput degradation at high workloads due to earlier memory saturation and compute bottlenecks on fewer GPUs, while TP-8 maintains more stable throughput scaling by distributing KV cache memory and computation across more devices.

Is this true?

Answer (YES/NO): NO